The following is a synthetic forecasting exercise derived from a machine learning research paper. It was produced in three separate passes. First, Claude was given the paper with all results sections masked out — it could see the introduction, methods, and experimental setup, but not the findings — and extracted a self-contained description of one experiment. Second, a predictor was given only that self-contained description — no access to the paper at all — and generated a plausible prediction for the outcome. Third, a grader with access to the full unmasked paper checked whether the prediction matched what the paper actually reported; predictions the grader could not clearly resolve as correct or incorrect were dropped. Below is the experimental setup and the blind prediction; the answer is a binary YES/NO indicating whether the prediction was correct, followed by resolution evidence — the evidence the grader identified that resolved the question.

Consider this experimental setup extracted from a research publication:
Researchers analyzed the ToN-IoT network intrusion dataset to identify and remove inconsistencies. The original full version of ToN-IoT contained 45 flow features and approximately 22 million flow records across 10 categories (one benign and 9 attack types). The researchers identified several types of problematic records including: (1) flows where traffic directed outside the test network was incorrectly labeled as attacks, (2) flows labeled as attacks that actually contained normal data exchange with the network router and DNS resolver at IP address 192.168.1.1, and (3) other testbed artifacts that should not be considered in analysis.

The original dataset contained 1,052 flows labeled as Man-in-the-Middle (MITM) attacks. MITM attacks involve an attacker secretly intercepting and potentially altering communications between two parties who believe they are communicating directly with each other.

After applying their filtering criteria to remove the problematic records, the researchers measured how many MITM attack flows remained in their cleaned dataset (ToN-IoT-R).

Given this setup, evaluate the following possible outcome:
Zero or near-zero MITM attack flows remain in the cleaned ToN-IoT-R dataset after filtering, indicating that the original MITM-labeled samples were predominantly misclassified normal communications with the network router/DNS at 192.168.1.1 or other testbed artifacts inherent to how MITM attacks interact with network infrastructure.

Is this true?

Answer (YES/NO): YES